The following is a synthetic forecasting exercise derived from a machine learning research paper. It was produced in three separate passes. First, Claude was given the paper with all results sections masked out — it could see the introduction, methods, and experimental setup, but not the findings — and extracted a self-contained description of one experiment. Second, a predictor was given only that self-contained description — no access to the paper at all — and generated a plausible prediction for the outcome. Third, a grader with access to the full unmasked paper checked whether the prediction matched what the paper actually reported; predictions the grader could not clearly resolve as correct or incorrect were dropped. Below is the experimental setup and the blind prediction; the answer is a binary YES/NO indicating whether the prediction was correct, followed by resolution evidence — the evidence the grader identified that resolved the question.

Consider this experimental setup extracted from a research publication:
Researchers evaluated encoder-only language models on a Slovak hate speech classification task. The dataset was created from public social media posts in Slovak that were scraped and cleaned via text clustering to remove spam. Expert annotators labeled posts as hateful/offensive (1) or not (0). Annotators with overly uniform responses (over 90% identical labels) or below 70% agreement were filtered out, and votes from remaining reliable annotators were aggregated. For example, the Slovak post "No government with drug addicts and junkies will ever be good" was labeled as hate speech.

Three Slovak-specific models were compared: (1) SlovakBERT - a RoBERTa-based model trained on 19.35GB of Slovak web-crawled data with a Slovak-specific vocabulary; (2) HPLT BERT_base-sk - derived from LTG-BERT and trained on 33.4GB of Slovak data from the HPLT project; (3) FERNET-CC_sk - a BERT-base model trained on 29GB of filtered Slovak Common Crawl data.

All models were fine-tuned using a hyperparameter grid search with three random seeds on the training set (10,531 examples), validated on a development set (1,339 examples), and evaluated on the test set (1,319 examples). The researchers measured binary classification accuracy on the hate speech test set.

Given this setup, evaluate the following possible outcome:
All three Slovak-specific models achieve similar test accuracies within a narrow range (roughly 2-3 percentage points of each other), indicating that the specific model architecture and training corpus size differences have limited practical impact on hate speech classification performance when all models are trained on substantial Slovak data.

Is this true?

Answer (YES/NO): NO